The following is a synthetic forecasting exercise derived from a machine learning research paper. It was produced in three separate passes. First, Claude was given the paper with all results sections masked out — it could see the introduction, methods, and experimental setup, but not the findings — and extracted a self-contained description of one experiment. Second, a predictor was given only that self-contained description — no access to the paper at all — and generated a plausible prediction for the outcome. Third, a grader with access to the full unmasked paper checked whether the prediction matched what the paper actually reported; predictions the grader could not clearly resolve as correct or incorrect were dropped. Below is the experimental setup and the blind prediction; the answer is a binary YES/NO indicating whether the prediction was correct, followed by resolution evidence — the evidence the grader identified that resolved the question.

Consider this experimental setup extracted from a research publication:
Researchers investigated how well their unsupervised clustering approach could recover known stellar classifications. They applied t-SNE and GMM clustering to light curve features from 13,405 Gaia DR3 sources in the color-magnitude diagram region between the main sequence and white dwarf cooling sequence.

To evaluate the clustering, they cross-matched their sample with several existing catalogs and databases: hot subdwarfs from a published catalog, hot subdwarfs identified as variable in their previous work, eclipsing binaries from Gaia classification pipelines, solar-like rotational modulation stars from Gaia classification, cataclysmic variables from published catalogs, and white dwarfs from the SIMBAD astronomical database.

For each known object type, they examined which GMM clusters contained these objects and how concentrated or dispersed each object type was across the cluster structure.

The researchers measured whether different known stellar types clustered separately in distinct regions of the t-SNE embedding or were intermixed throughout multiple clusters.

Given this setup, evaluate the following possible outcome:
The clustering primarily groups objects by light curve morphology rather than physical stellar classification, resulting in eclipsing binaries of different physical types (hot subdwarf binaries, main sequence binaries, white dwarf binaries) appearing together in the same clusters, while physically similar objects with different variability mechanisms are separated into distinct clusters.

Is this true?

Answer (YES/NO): YES